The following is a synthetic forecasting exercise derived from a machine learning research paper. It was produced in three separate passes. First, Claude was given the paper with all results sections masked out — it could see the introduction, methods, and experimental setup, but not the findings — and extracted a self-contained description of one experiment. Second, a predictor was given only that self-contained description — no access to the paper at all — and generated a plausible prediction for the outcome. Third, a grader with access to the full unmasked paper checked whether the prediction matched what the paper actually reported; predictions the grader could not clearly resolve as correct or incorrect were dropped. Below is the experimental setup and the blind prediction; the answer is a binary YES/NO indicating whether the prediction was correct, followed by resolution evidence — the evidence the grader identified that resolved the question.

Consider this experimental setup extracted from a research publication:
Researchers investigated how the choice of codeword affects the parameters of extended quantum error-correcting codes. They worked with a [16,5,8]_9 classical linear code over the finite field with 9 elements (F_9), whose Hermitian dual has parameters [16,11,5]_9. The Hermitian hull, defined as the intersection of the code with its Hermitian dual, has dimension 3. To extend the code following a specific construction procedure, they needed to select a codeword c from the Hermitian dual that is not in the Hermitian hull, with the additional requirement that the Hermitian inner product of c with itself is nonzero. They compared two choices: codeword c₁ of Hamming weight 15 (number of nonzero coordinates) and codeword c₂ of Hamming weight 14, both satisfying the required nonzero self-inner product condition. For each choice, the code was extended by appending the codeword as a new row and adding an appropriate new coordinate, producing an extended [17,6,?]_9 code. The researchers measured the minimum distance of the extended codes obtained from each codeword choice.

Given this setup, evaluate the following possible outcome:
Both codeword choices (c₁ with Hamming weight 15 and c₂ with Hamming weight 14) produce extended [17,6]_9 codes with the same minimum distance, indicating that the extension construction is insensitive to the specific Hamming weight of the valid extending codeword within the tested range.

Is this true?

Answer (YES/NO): NO